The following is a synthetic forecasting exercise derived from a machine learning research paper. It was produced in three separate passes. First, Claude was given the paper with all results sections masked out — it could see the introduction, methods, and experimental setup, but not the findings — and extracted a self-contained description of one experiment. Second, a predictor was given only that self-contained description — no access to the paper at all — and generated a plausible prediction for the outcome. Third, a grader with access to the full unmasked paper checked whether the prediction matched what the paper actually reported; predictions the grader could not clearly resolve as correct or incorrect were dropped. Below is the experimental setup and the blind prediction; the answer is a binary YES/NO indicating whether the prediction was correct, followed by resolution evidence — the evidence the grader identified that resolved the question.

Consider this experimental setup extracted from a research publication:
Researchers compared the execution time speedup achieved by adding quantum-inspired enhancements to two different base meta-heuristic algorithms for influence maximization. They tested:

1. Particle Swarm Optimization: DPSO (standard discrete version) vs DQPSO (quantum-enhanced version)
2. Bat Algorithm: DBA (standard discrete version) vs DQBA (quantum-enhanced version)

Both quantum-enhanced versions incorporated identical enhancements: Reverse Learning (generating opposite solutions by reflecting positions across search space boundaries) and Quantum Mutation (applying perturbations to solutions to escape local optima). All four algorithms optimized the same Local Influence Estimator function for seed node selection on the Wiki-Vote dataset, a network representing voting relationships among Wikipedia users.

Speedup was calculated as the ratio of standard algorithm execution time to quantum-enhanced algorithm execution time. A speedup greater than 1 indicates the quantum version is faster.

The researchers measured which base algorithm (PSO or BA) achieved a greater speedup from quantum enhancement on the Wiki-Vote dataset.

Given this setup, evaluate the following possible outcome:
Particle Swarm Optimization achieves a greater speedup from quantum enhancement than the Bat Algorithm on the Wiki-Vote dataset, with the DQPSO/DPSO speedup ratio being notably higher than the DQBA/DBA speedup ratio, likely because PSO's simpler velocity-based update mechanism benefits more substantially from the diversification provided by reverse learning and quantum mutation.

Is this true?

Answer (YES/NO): NO